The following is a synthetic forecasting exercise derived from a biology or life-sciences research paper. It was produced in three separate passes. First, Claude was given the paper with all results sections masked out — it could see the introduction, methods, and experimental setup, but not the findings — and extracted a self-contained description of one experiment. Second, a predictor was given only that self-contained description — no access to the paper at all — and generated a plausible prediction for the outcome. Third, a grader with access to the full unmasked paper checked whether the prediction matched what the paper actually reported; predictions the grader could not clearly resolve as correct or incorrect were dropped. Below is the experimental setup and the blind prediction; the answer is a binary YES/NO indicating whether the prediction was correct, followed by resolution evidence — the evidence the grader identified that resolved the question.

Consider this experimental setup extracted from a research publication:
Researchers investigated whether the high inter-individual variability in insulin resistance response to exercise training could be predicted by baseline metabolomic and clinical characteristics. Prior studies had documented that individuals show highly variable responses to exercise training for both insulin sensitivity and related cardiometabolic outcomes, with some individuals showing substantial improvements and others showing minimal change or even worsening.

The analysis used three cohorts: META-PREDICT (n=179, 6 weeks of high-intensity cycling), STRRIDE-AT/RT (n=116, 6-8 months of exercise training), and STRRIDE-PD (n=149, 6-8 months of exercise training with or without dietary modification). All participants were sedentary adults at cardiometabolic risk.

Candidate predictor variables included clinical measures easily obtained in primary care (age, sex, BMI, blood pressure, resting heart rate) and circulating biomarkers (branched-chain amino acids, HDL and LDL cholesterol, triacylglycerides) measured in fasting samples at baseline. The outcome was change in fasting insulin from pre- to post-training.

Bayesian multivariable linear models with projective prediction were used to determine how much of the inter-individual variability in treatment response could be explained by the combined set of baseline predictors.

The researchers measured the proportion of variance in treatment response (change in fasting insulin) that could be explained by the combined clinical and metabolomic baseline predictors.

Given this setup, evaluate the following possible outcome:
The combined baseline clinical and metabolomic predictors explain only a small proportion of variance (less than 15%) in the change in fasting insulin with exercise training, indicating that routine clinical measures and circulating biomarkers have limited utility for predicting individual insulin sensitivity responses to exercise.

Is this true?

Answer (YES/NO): YES